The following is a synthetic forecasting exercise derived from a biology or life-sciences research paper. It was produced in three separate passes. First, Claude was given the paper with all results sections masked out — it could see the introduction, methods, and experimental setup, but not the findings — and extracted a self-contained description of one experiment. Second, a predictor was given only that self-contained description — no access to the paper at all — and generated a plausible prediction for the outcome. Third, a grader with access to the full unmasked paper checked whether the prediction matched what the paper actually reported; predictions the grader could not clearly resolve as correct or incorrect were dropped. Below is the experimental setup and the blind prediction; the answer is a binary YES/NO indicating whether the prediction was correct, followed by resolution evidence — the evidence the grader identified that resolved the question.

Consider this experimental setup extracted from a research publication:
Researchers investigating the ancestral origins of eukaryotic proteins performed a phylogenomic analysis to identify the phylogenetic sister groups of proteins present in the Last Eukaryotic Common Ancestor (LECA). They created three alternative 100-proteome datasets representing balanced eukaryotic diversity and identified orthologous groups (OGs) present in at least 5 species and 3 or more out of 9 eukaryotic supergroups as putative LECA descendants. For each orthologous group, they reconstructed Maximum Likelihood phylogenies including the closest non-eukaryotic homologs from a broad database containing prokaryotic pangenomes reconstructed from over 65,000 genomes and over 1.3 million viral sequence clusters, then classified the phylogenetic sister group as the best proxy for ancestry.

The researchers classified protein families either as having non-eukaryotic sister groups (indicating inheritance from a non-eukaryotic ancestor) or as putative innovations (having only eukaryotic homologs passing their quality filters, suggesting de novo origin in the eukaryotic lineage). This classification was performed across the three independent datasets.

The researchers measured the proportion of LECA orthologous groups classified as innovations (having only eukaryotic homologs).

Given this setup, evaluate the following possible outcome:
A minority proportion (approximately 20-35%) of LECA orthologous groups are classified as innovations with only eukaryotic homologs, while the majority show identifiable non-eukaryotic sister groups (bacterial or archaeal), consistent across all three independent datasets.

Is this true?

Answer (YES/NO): NO